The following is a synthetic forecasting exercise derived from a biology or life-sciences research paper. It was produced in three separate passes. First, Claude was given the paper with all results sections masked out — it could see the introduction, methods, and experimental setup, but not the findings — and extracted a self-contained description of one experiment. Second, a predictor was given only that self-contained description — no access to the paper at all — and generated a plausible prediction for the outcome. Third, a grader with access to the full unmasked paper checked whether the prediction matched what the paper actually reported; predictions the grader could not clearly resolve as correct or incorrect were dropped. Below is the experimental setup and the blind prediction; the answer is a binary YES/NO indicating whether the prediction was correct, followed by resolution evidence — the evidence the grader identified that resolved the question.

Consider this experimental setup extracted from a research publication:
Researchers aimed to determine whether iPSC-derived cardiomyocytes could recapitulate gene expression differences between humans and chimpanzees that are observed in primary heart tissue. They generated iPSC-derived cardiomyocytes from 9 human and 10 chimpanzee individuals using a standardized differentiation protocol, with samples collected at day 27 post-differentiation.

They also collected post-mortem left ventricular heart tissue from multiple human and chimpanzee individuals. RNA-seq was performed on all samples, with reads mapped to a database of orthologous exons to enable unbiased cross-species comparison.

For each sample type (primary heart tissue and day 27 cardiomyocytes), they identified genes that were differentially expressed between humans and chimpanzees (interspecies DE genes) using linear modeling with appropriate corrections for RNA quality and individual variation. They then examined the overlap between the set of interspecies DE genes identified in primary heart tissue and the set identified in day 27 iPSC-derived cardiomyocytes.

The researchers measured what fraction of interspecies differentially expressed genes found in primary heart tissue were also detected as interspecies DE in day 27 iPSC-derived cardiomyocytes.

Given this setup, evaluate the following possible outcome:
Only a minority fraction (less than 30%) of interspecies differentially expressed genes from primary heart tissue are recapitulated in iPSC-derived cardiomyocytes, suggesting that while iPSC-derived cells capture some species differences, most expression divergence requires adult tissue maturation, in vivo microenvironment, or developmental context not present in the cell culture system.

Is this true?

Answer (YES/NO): NO